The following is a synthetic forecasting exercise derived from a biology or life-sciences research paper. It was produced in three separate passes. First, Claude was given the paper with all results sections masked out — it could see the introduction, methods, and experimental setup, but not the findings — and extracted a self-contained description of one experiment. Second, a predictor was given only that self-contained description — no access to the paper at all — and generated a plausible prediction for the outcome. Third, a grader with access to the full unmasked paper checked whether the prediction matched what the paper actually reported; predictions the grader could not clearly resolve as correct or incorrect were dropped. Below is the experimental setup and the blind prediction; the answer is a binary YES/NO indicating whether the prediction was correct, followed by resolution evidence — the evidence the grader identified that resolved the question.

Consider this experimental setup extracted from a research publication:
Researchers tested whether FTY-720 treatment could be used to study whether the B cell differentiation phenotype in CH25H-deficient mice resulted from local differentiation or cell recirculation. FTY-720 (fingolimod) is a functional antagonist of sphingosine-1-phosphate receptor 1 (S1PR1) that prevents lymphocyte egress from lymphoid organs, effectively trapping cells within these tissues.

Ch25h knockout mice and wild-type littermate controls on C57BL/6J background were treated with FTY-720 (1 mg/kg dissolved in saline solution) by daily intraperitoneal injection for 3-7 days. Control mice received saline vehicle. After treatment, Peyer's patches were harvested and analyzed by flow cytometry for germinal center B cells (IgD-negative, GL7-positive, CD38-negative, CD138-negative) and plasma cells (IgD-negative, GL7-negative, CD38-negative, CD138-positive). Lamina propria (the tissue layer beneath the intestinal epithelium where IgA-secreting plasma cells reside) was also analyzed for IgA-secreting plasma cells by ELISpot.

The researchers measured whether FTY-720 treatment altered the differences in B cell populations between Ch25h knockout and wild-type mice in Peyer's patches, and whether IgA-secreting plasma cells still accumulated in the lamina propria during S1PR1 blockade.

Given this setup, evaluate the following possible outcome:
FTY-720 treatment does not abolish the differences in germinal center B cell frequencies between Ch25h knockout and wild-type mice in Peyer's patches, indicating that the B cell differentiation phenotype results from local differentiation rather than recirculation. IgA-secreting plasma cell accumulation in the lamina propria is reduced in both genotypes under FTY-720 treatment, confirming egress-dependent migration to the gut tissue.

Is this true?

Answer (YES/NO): NO